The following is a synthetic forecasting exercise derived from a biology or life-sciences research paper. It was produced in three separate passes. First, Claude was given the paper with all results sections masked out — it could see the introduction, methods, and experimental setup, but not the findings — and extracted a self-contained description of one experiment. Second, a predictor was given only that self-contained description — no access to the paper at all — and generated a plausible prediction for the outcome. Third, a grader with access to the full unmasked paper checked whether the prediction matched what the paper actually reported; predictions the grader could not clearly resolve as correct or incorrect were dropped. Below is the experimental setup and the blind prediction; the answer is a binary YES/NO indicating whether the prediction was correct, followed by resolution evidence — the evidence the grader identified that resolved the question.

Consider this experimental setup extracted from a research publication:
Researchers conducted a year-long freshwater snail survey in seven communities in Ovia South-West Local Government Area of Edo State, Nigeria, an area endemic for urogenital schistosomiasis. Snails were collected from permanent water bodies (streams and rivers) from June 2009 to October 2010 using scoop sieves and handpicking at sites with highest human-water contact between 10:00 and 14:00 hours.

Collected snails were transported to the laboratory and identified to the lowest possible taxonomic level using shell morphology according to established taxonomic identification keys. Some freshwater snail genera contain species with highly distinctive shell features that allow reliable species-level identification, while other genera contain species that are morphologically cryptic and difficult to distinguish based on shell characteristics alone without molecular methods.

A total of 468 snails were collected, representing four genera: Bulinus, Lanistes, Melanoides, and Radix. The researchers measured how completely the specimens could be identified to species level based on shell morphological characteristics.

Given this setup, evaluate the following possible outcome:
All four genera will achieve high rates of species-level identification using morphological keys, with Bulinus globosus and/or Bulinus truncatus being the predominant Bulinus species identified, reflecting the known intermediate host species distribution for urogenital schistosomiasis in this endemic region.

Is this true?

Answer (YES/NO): NO